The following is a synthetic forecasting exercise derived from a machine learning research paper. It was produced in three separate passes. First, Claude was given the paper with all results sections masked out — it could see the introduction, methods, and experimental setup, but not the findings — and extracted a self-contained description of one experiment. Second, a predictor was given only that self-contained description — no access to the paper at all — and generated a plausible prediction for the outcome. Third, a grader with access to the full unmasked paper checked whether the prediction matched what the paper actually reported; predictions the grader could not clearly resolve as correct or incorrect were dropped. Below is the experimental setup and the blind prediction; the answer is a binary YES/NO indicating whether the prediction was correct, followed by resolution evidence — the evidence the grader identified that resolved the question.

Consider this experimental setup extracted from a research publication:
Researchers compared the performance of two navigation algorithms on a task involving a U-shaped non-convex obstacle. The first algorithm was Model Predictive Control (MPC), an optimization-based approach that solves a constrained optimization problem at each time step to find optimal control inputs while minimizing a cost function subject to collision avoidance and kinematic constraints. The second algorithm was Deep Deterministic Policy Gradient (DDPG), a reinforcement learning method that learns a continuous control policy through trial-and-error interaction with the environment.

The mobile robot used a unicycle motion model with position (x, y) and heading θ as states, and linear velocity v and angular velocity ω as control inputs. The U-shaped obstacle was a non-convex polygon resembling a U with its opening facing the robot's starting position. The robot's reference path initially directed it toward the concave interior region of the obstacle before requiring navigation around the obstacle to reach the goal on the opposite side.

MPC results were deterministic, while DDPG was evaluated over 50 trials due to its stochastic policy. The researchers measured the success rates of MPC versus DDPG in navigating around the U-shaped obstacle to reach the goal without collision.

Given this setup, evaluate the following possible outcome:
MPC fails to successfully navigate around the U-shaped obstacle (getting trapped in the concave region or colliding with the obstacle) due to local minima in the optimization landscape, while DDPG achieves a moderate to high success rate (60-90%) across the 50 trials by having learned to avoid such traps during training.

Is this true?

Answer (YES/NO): NO